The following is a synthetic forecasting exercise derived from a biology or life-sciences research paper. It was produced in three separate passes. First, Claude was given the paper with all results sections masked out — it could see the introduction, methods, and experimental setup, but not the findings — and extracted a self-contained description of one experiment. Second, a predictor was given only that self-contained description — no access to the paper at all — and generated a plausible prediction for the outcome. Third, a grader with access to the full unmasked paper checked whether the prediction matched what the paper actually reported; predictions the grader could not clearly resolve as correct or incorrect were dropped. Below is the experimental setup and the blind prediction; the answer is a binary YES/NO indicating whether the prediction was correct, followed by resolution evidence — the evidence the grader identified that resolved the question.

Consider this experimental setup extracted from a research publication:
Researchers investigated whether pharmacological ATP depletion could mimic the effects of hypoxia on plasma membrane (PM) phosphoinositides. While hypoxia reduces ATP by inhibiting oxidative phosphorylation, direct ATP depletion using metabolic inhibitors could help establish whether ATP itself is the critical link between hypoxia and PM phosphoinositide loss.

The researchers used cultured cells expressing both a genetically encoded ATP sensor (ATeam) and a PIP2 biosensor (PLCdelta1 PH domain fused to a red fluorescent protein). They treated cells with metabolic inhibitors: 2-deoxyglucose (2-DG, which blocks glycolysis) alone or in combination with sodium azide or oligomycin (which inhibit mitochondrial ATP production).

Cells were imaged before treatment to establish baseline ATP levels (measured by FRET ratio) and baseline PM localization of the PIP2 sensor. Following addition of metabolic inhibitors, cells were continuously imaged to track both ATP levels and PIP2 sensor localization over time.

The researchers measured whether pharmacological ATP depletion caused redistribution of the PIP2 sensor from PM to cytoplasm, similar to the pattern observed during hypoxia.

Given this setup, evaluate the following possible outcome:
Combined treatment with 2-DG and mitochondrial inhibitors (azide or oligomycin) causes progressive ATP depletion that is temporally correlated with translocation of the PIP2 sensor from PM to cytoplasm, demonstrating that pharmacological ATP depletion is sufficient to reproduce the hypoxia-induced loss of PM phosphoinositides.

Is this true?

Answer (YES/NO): YES